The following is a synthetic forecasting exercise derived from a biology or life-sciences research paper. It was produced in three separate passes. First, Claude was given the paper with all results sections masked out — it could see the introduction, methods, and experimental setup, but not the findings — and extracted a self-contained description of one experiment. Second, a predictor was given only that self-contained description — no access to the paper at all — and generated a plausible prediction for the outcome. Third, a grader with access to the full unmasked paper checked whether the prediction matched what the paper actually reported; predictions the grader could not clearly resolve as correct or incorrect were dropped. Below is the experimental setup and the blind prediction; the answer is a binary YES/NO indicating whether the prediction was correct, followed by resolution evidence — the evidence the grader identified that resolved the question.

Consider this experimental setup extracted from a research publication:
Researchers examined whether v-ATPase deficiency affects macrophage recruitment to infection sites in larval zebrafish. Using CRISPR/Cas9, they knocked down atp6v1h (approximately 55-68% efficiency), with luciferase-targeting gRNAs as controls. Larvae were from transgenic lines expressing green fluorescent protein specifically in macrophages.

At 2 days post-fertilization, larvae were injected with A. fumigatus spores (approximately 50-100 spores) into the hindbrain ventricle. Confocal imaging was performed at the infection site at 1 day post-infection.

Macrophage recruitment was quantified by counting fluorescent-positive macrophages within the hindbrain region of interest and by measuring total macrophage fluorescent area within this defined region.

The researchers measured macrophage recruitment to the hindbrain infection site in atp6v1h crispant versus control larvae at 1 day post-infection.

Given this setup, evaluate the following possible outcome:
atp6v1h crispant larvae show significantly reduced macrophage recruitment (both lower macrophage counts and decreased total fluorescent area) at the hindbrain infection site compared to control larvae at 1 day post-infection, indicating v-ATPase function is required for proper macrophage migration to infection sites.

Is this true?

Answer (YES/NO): YES